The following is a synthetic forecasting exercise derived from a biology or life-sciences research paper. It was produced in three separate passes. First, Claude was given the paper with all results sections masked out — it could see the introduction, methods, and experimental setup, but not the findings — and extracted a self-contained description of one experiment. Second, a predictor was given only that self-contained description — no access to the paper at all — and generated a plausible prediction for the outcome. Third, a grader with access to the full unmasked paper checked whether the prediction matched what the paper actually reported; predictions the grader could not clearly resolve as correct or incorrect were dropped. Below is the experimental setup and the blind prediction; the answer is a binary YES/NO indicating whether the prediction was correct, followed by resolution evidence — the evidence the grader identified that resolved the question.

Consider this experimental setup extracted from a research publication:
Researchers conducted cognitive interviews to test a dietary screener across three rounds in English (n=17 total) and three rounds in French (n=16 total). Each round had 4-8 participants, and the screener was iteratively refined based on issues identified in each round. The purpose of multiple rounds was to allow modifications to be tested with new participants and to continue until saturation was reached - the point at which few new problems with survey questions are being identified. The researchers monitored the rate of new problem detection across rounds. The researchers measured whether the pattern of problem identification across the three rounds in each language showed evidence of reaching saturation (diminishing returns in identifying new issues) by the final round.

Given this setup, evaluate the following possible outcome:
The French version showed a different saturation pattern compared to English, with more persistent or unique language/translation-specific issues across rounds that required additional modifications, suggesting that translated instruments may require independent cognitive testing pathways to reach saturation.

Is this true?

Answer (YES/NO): NO